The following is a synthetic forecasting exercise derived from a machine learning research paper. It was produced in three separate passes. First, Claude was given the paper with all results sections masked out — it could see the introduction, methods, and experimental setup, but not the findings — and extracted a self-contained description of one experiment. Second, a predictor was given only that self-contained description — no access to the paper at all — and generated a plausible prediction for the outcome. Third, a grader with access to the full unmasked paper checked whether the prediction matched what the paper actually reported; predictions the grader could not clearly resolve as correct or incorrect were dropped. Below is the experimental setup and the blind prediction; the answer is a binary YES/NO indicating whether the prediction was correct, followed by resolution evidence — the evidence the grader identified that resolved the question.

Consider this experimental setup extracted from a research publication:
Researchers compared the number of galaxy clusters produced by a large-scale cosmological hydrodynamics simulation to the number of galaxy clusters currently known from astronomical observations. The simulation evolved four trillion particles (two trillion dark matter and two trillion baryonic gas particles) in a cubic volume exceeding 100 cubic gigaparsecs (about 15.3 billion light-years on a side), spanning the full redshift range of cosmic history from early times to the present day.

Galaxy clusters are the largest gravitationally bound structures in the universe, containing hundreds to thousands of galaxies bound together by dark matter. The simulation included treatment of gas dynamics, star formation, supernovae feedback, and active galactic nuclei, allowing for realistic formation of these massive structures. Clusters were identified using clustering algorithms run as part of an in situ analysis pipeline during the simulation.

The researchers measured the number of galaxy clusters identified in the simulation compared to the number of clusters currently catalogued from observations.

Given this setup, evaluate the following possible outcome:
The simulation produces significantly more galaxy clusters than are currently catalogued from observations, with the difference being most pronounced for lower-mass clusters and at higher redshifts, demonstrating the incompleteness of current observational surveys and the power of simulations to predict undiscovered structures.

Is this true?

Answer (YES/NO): NO